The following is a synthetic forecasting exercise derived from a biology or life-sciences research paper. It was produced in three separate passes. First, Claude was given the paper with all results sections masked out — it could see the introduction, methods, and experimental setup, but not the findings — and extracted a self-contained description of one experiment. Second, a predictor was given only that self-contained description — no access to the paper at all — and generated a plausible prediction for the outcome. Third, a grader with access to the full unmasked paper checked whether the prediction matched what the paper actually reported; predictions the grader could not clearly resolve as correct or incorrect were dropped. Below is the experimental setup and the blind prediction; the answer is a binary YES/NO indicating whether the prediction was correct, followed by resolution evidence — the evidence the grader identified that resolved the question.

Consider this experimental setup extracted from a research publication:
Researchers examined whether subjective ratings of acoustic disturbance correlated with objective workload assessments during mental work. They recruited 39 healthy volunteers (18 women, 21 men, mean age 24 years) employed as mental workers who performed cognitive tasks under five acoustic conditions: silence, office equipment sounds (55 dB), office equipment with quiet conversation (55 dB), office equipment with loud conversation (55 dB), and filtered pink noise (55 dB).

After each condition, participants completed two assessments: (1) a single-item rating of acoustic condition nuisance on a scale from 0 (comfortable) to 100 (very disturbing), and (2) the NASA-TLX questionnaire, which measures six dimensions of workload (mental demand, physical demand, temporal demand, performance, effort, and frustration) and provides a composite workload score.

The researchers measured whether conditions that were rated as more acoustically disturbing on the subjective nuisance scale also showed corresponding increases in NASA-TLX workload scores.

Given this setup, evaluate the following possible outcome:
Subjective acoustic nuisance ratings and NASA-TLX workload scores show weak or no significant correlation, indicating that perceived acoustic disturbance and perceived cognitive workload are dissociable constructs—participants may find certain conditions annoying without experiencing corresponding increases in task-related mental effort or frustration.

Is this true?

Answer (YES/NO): YES